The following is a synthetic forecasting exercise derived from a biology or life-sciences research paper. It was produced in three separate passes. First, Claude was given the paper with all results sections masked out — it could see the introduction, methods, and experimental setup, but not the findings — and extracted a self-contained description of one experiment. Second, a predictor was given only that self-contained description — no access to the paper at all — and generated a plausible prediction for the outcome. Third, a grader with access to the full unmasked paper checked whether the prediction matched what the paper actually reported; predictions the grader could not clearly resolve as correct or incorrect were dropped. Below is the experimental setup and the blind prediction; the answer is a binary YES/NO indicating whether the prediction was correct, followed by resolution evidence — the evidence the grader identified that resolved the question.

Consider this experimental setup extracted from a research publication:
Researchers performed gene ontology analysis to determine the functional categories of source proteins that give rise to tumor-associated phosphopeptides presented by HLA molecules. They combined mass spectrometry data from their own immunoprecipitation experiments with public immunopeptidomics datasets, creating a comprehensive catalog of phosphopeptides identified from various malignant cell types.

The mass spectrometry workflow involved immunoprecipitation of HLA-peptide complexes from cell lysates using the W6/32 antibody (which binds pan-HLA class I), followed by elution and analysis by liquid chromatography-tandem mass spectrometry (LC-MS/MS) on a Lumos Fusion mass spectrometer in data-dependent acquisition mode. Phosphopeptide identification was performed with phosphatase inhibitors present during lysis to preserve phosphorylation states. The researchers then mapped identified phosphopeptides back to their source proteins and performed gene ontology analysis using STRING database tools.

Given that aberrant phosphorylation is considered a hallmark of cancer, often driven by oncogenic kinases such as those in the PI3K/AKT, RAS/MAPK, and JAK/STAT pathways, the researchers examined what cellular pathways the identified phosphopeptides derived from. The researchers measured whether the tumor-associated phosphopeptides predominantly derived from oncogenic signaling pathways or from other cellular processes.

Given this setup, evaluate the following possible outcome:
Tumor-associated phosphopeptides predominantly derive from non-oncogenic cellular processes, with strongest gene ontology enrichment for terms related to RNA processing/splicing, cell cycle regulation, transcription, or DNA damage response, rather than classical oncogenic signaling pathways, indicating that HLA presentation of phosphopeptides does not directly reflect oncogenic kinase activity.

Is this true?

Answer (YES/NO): YES